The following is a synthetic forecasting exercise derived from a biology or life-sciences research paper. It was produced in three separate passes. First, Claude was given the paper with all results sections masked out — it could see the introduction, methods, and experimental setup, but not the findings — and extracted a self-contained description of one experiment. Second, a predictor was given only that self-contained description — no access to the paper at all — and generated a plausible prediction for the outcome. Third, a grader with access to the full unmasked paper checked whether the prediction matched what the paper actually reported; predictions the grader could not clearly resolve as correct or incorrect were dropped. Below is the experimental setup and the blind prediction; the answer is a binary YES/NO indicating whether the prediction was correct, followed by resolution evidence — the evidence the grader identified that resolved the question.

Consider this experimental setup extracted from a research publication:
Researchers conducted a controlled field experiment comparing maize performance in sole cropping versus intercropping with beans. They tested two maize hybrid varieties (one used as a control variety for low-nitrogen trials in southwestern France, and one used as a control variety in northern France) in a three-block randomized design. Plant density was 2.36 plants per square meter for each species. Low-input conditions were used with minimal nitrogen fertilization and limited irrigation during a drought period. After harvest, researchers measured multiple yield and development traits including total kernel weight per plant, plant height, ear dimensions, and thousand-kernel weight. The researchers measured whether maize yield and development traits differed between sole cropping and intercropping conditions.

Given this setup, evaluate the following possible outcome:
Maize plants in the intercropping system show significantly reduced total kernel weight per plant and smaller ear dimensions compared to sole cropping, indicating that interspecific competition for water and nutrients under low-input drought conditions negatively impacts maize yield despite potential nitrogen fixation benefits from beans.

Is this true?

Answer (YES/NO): NO